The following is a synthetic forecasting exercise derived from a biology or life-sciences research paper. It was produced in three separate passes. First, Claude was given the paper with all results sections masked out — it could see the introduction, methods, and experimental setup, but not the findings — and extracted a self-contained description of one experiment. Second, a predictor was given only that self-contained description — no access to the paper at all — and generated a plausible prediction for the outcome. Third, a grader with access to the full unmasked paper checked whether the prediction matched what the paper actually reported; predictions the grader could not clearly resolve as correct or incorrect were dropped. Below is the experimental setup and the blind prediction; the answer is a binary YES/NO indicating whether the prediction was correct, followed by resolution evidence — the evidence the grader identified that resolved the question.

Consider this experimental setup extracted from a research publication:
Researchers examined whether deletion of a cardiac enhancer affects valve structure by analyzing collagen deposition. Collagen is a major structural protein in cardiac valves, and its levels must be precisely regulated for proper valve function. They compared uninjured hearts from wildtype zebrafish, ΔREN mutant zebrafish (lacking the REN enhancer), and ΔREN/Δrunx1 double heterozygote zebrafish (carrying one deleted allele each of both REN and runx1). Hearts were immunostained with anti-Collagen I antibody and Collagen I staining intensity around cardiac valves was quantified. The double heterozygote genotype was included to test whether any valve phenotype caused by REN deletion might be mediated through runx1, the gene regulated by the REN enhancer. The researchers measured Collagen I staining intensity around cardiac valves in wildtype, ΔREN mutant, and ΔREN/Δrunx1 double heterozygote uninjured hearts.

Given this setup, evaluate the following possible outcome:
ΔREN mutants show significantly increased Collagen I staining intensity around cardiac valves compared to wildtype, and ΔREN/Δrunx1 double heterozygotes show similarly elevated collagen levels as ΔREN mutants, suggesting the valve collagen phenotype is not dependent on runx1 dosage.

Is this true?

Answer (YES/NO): NO